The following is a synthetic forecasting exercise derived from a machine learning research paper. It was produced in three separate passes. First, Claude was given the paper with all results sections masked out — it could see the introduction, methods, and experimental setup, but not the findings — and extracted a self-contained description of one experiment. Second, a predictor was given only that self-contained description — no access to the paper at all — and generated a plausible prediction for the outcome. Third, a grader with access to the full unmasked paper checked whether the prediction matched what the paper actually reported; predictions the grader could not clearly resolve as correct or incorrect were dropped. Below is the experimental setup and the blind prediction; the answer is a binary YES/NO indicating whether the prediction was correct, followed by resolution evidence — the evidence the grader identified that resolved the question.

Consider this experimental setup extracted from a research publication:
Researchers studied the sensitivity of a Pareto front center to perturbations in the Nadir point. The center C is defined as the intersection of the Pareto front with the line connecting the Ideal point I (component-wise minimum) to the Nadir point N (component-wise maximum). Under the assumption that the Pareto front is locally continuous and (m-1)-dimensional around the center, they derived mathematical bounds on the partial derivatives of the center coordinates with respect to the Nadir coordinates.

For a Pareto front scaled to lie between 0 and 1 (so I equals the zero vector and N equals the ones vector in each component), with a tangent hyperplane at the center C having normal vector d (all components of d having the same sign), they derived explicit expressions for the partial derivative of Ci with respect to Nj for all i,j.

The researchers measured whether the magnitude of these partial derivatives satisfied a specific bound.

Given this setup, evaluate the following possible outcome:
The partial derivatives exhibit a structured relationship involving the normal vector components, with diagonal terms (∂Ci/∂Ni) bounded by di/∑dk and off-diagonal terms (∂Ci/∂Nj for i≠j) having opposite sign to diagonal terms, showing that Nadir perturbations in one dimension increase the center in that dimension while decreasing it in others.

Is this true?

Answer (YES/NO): NO